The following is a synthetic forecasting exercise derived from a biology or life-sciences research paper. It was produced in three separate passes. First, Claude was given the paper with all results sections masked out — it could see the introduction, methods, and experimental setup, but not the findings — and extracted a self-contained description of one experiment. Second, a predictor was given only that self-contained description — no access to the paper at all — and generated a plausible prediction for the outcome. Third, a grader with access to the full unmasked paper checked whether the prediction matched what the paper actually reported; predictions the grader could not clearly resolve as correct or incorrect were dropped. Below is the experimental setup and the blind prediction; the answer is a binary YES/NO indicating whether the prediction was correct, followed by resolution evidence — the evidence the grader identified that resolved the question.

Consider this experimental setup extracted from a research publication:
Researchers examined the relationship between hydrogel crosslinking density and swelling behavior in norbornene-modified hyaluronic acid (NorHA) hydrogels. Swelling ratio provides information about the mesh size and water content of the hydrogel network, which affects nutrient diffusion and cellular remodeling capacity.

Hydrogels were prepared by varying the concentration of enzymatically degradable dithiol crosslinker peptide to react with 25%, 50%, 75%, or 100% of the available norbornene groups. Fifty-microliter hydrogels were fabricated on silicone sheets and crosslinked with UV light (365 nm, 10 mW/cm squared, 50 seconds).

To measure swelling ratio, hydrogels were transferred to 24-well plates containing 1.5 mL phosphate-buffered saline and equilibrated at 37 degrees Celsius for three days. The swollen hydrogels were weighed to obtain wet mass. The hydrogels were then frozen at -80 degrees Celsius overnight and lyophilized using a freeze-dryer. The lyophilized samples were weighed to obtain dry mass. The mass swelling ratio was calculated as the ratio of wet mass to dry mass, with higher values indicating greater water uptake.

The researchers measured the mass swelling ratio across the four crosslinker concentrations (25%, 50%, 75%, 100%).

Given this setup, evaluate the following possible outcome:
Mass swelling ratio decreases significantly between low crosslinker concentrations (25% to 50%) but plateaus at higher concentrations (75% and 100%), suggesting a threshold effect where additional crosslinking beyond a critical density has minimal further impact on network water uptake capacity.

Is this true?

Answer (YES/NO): NO